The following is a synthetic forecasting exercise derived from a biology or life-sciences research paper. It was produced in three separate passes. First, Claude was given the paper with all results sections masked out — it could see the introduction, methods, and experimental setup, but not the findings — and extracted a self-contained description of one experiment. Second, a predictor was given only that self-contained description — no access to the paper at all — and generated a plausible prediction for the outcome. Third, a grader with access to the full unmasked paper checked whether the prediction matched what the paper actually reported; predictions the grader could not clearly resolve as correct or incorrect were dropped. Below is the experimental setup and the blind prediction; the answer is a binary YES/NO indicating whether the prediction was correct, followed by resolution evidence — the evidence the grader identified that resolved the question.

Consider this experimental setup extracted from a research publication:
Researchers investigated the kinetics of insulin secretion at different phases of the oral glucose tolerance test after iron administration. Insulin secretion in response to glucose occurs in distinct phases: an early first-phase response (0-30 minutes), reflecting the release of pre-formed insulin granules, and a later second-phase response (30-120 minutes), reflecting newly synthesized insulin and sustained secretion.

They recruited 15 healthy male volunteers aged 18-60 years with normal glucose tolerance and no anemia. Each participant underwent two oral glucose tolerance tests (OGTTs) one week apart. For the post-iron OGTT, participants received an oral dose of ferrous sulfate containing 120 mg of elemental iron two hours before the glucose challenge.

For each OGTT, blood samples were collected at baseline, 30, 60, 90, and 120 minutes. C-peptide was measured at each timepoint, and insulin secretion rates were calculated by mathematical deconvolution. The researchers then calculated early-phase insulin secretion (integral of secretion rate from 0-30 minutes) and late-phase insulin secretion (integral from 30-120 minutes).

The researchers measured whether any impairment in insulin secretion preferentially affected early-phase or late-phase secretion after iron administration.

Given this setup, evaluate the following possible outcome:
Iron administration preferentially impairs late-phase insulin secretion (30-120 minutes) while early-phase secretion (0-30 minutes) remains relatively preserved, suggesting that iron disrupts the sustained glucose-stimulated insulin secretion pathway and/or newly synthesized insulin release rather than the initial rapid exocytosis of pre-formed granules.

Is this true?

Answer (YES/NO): NO